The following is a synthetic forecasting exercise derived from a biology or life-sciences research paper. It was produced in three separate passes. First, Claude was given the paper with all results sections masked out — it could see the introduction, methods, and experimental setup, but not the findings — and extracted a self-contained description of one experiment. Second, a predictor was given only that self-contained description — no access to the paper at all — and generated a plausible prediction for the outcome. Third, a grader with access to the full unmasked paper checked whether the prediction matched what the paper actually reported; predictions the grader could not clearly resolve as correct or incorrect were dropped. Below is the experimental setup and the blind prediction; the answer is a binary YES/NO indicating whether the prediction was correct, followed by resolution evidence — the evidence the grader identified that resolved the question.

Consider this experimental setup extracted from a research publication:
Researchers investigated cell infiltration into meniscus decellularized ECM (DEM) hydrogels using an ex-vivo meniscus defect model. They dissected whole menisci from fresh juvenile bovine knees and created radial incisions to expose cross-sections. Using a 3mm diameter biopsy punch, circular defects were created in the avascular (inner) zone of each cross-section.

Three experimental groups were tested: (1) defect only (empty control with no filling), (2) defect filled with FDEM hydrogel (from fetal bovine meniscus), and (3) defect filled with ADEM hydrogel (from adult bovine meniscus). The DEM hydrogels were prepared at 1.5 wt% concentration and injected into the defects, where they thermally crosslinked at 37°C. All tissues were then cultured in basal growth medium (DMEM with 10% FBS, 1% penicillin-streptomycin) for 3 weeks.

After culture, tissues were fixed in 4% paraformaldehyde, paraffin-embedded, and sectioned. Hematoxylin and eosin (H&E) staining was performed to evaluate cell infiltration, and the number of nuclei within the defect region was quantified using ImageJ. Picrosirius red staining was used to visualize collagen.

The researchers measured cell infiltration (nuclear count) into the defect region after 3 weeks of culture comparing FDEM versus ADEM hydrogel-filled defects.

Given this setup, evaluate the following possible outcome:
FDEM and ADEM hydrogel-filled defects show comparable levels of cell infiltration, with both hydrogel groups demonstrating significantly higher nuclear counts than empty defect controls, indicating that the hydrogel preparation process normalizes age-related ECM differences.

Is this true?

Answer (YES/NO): NO